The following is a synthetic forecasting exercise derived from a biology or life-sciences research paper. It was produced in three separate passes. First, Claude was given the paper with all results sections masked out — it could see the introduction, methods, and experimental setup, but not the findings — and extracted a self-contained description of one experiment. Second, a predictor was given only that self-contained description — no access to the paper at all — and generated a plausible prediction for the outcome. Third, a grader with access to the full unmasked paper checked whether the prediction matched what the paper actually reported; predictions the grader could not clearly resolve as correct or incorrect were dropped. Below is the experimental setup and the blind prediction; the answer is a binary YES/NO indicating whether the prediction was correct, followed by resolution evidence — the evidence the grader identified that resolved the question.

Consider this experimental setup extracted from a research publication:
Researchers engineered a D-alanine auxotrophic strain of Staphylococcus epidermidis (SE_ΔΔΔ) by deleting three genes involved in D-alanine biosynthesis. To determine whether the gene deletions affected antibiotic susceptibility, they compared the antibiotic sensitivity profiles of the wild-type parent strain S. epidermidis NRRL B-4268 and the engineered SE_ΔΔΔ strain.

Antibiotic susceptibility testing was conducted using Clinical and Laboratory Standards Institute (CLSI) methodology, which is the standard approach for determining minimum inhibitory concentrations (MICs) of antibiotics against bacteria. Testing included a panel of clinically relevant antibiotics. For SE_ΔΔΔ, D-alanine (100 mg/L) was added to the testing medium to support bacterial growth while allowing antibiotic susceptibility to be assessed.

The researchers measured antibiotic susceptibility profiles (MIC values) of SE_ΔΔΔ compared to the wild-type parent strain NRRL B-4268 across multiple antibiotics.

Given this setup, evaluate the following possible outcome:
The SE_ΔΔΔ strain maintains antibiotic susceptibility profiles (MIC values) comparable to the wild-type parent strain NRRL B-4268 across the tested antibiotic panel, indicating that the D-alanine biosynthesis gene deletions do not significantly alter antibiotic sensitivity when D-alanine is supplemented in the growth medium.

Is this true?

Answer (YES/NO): YES